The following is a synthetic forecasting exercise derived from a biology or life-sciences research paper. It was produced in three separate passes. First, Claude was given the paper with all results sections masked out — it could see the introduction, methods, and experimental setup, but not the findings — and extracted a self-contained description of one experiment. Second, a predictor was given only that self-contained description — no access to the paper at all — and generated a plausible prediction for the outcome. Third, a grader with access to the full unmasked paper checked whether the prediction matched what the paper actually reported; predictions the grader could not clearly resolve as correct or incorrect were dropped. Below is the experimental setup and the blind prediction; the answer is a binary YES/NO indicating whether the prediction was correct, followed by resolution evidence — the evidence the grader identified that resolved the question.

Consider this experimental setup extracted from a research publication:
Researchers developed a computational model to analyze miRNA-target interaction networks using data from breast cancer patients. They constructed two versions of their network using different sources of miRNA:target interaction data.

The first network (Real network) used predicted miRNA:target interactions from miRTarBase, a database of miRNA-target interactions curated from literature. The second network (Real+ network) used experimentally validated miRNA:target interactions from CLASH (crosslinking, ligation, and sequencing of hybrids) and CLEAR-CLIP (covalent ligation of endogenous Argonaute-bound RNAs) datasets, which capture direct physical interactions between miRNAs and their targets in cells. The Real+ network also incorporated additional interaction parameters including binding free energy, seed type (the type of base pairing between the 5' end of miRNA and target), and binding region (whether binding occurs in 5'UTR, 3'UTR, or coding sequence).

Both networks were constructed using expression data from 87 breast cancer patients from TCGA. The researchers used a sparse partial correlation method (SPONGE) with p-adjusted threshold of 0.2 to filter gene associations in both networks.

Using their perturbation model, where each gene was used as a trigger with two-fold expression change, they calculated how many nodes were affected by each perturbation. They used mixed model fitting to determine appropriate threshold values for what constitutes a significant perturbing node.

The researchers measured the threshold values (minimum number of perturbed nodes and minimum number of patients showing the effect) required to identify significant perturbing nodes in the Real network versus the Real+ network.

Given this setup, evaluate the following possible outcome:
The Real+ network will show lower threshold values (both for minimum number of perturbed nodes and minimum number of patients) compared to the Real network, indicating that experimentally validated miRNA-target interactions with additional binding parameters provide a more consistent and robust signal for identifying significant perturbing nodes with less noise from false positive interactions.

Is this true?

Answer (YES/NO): NO